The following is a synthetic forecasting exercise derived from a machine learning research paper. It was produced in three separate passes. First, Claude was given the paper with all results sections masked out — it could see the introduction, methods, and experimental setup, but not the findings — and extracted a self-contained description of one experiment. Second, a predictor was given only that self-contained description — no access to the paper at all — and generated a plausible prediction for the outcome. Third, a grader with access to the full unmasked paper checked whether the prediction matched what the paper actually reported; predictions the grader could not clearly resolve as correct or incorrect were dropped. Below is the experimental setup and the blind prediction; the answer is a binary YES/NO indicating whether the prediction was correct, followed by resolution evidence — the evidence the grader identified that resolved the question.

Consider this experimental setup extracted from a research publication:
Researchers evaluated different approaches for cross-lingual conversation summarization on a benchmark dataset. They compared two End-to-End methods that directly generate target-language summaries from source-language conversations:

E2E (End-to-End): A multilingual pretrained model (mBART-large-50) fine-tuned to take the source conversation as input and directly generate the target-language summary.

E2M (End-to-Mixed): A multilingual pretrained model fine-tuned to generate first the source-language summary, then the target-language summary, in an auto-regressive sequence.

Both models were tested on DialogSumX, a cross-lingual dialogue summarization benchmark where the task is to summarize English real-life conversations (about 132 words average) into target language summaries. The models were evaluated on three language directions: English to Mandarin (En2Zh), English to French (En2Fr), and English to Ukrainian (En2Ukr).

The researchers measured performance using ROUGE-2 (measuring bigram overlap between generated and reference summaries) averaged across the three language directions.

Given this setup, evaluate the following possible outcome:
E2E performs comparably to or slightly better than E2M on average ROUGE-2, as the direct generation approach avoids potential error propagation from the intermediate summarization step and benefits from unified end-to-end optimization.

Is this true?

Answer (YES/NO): YES